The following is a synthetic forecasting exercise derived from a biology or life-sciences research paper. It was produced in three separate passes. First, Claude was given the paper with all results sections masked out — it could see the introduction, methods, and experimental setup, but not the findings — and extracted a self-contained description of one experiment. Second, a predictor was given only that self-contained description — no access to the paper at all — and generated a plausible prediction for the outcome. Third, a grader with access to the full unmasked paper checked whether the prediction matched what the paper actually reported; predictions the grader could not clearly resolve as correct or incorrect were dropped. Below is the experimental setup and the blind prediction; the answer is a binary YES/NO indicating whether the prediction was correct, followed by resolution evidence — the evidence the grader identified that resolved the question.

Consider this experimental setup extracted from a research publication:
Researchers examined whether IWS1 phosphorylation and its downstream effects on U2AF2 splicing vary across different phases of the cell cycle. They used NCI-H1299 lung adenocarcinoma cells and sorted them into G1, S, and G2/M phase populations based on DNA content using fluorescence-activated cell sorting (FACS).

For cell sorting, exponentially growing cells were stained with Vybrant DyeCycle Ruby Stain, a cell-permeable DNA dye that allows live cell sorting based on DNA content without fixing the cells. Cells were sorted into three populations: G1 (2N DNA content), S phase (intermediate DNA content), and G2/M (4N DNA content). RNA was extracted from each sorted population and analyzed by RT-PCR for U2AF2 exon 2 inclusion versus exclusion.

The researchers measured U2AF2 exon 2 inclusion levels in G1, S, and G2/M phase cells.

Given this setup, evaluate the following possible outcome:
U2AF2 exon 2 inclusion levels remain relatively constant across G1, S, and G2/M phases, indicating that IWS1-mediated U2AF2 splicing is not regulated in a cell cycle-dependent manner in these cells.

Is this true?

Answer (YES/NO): NO